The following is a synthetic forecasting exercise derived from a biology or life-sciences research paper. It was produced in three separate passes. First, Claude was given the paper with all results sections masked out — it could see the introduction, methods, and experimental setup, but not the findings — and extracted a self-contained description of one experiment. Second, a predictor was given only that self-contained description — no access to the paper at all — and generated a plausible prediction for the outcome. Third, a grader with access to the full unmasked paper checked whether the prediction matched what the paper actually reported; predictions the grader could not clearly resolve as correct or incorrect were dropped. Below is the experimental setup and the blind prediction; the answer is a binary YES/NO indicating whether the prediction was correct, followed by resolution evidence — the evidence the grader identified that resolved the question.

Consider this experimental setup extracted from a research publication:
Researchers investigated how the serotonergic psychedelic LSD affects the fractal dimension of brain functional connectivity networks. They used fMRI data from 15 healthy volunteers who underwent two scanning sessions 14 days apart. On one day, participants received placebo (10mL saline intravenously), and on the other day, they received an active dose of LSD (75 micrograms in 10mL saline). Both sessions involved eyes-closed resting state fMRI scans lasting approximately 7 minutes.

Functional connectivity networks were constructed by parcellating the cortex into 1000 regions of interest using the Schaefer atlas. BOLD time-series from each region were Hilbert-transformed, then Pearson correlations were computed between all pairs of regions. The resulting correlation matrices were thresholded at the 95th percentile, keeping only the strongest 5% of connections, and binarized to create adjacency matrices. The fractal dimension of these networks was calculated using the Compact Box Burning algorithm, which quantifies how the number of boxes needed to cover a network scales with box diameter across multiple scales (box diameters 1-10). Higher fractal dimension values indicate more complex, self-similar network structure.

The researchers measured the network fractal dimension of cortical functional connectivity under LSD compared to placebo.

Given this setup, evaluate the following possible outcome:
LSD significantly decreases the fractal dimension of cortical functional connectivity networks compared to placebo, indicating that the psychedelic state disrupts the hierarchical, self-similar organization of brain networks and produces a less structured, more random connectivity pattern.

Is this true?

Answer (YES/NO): NO